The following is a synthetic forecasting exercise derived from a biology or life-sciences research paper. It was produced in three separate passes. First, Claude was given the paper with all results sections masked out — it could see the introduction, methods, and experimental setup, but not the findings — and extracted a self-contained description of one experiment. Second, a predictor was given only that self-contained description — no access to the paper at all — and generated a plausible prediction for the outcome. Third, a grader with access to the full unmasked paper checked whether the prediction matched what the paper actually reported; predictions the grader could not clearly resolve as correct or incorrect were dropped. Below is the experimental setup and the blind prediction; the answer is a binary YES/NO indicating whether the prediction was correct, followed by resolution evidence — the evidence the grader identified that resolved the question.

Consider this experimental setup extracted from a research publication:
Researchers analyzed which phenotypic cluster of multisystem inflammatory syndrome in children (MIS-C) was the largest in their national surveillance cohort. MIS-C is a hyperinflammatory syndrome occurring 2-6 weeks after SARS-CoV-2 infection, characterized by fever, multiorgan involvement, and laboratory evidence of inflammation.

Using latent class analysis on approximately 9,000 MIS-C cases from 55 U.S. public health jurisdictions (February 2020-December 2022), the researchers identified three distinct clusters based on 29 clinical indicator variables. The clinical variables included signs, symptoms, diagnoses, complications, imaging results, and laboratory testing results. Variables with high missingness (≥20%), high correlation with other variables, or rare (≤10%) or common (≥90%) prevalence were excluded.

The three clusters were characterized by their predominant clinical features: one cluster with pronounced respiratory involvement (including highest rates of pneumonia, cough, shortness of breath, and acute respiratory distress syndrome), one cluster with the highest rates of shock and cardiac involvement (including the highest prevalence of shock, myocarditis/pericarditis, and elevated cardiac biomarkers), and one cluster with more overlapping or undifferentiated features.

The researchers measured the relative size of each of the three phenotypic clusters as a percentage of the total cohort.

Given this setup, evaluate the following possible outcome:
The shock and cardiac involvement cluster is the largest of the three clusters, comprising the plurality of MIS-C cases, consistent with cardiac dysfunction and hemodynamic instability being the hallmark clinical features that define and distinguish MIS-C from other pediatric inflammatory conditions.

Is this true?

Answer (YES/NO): NO